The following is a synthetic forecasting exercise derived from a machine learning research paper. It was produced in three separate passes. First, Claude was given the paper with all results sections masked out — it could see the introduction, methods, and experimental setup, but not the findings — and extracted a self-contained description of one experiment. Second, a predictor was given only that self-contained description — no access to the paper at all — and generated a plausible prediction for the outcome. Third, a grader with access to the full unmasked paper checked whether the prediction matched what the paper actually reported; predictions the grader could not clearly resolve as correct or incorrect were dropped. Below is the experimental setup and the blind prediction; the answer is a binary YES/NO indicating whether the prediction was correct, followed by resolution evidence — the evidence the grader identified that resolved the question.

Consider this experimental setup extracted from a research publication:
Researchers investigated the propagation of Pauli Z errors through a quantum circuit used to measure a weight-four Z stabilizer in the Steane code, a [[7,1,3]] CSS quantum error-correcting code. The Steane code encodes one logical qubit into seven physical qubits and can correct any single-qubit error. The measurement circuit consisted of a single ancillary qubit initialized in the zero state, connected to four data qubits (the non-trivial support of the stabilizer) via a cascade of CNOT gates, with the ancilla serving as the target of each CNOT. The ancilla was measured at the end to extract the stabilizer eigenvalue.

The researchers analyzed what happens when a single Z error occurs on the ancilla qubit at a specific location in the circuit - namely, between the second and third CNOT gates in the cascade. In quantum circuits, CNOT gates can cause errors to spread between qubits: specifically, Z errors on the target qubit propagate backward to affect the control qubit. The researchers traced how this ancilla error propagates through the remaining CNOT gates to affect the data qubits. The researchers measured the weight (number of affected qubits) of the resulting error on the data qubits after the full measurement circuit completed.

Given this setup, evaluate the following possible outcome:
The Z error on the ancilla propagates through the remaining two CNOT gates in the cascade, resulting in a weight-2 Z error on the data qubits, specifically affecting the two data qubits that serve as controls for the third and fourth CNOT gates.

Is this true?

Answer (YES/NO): YES